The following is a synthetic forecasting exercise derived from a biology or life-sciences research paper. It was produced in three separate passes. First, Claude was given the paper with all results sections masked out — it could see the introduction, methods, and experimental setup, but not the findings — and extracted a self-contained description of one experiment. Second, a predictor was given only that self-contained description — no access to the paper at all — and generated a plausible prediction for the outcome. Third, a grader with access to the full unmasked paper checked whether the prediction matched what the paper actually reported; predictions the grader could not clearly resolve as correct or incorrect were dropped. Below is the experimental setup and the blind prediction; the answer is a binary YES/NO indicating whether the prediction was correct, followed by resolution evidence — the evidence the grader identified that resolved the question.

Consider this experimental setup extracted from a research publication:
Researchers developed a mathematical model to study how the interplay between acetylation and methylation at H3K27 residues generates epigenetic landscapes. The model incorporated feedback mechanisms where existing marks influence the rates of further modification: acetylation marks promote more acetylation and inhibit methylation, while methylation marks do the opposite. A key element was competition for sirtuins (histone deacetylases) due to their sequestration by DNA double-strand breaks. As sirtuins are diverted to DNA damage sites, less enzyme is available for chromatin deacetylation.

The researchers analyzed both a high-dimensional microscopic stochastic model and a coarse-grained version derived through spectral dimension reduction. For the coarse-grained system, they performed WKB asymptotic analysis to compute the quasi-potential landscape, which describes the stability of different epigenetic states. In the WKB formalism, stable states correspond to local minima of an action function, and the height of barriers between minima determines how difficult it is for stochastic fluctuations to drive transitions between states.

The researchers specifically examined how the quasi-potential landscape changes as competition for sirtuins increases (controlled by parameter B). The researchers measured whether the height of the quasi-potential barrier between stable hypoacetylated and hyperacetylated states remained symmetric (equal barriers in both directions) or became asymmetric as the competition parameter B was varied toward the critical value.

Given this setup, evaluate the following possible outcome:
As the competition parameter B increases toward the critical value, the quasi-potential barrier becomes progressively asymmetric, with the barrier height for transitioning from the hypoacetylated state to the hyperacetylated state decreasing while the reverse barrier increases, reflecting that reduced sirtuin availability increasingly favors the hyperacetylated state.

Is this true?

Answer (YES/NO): YES